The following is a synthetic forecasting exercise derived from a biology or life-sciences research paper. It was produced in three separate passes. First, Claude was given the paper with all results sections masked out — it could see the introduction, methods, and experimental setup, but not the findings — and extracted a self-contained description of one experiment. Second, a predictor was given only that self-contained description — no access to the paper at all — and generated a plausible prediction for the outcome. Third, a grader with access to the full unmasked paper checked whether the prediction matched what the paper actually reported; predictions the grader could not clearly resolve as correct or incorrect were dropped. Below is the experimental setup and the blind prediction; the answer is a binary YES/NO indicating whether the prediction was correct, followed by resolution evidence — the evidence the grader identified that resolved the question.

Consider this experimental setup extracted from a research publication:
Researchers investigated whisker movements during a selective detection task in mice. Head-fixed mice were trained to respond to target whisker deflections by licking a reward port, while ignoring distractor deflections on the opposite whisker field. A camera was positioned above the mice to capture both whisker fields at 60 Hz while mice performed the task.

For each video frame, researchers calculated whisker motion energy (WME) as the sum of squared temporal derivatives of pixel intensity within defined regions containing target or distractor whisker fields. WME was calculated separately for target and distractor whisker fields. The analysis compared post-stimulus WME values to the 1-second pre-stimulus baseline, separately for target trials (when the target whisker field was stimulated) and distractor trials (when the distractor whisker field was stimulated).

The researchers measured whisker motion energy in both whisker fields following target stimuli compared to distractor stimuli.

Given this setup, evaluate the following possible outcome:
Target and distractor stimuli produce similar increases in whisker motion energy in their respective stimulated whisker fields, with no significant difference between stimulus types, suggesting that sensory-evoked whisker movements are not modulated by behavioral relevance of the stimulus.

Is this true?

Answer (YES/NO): NO